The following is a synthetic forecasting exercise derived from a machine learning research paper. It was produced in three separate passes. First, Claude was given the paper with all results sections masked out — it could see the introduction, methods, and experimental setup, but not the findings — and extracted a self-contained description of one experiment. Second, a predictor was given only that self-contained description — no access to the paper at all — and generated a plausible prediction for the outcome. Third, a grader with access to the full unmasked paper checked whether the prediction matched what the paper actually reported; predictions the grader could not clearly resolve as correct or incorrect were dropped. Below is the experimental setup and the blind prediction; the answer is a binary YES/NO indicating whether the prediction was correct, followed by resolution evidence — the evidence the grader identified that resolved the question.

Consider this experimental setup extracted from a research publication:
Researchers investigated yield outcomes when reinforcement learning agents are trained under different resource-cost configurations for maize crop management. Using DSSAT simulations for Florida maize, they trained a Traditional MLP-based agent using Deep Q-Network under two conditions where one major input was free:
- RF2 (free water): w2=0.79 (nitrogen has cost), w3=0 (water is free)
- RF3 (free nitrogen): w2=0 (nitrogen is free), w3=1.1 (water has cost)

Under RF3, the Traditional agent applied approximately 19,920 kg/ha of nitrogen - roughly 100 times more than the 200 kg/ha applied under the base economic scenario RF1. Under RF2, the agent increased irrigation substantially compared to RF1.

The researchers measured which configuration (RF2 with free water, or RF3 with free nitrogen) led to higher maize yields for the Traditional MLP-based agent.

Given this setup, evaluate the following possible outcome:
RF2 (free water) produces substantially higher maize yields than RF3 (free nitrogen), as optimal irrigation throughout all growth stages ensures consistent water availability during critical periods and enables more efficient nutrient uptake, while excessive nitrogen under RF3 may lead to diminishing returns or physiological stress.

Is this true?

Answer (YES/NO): NO